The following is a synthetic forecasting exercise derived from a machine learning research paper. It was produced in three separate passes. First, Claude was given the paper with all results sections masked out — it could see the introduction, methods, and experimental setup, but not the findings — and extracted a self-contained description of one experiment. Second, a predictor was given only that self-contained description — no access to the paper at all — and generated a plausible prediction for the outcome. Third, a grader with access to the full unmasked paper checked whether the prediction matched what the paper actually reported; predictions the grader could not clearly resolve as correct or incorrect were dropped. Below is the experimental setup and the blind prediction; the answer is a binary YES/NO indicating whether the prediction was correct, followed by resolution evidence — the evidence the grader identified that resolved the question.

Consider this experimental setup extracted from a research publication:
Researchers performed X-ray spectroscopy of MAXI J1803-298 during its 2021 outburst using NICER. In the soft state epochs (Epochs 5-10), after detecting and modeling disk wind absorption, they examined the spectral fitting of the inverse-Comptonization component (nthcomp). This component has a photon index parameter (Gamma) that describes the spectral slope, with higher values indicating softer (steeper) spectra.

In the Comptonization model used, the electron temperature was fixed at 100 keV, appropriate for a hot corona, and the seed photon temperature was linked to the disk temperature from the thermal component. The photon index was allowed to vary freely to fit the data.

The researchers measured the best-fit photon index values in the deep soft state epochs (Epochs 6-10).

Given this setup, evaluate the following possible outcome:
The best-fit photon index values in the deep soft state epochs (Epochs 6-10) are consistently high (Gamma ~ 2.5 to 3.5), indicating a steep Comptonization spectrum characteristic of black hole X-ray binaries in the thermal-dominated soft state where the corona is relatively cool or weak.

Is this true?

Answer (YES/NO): NO